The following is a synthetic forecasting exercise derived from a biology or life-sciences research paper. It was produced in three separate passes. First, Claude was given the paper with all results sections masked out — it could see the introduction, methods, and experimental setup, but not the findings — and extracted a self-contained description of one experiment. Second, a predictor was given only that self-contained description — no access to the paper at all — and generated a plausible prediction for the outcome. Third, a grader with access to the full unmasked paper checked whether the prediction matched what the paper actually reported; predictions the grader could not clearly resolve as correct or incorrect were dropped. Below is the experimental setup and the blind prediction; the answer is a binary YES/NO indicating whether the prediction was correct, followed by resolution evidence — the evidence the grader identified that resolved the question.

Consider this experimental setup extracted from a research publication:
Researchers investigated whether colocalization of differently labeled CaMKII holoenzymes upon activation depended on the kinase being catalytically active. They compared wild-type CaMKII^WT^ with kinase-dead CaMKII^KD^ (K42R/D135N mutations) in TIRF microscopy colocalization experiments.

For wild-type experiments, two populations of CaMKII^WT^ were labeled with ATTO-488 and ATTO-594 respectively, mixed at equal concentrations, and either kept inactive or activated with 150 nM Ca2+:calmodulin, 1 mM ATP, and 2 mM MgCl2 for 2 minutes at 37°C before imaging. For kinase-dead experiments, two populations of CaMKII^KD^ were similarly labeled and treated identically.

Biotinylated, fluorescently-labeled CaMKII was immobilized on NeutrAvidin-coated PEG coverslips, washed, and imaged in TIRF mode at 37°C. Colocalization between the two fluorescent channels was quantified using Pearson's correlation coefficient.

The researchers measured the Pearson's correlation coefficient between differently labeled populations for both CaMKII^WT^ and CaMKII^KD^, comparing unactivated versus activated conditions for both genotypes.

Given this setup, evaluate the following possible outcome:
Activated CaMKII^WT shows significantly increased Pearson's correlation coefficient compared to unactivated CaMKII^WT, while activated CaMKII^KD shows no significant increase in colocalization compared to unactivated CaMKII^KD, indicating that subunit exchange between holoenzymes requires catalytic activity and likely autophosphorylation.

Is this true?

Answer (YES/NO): YES